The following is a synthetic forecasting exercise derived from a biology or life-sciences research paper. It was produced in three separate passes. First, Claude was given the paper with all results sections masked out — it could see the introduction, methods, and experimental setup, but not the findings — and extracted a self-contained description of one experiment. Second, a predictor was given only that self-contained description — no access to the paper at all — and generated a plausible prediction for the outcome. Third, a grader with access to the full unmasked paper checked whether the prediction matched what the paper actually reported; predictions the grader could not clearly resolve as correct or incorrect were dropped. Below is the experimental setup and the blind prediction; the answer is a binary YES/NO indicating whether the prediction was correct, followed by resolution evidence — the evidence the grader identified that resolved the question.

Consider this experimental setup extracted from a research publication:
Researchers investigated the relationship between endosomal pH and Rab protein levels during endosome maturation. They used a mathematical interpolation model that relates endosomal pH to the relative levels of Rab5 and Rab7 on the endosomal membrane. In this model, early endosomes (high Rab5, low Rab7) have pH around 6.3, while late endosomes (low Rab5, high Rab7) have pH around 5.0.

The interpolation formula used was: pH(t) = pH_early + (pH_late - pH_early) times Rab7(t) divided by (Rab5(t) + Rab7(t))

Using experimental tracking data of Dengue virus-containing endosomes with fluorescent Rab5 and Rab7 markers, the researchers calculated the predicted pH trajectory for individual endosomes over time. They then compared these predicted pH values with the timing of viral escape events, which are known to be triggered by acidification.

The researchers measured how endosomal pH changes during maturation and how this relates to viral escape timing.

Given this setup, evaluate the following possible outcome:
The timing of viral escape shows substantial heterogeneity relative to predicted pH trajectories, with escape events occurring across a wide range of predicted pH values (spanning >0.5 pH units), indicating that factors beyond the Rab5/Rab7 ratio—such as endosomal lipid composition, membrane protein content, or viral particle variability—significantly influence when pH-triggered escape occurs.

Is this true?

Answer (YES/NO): NO